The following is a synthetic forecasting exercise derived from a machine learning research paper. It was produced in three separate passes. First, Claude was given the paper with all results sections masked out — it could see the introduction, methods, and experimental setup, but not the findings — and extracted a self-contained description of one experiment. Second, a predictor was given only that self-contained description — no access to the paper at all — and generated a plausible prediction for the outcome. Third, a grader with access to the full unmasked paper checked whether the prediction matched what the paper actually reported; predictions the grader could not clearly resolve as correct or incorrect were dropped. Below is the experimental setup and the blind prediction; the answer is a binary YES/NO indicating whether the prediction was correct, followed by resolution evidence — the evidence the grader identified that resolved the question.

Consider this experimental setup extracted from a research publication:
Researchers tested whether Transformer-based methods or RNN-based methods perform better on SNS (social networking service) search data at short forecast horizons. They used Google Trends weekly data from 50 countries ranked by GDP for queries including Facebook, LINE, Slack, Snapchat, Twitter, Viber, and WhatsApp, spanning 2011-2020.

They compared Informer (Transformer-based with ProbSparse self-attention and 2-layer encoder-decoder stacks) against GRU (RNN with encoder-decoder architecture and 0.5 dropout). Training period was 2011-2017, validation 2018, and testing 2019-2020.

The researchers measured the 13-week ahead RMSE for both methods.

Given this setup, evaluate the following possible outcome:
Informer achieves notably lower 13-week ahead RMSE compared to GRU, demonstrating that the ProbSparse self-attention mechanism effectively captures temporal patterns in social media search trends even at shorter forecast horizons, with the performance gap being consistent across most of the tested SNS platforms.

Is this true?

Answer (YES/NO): NO